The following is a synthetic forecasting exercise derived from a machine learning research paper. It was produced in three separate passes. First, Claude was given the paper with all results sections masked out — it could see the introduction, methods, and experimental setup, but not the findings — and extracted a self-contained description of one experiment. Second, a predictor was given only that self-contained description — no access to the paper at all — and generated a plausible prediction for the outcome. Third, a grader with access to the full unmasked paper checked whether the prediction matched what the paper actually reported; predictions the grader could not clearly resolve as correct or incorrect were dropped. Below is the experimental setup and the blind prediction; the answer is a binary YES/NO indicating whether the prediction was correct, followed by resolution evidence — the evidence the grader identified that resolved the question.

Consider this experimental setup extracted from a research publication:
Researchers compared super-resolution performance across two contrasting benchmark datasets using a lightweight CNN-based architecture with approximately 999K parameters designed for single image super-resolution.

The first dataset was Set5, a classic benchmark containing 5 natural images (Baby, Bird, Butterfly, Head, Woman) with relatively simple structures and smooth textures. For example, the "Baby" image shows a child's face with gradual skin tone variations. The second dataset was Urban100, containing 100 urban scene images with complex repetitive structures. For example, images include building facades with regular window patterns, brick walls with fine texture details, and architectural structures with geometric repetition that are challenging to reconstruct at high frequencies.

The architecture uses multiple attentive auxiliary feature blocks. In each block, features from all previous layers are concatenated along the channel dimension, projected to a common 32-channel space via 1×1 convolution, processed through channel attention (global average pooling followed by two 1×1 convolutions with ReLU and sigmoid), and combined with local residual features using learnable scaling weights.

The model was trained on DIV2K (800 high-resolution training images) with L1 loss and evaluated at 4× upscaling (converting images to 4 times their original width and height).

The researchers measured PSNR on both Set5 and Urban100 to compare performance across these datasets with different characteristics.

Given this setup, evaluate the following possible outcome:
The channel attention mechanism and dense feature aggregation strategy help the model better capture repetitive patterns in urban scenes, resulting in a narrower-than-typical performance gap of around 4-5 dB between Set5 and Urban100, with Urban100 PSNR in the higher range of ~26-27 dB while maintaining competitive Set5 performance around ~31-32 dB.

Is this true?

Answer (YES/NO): NO